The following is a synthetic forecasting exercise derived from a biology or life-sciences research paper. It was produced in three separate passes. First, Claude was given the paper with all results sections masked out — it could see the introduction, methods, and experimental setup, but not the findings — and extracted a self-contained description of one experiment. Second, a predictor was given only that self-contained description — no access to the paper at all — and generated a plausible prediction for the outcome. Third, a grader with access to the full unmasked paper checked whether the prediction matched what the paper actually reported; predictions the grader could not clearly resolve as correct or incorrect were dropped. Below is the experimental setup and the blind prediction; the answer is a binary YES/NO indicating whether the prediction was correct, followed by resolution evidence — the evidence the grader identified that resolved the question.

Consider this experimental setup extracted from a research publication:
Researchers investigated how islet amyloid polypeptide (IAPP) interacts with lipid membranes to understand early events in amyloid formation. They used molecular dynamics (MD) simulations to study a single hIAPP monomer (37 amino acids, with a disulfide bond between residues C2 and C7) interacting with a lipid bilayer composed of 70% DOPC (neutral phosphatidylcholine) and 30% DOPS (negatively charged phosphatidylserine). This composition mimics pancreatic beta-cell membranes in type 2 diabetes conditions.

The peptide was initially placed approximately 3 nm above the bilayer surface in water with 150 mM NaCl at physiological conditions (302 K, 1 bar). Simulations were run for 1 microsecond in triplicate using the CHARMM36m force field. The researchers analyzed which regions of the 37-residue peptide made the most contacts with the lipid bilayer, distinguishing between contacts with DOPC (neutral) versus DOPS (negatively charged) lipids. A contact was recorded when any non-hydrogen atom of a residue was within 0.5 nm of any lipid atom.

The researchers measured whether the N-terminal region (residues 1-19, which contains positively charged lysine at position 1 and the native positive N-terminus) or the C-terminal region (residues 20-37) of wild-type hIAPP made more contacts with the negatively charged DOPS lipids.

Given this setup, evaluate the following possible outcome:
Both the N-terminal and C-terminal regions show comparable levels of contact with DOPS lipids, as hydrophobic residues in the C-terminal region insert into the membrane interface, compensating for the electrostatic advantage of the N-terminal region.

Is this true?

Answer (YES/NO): NO